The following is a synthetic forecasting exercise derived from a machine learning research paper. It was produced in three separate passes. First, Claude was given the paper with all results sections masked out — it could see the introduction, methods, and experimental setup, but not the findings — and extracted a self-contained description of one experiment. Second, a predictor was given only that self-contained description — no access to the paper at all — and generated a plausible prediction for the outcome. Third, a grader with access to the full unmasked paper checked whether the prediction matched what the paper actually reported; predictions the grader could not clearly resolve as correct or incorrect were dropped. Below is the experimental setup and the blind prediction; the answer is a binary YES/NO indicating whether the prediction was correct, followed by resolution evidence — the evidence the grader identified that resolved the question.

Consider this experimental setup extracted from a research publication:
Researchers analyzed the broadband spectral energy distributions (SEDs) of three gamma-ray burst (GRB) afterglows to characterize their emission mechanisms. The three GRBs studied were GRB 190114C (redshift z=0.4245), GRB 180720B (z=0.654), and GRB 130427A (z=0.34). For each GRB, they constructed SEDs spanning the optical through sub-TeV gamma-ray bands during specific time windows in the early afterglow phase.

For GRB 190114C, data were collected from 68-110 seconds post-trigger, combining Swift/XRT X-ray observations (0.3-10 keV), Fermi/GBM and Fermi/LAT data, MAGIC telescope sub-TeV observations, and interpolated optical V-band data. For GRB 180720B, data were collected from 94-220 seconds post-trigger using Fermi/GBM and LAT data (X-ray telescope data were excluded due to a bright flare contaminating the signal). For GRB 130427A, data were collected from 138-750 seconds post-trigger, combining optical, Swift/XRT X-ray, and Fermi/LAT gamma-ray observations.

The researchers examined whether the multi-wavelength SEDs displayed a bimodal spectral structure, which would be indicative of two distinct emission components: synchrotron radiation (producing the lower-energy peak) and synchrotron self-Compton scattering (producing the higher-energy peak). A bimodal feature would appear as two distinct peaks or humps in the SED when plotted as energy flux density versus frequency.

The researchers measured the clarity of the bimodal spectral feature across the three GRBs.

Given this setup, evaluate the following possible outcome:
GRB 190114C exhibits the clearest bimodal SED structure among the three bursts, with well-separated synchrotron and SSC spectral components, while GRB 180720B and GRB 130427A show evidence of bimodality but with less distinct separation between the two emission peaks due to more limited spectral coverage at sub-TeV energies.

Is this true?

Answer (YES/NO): YES